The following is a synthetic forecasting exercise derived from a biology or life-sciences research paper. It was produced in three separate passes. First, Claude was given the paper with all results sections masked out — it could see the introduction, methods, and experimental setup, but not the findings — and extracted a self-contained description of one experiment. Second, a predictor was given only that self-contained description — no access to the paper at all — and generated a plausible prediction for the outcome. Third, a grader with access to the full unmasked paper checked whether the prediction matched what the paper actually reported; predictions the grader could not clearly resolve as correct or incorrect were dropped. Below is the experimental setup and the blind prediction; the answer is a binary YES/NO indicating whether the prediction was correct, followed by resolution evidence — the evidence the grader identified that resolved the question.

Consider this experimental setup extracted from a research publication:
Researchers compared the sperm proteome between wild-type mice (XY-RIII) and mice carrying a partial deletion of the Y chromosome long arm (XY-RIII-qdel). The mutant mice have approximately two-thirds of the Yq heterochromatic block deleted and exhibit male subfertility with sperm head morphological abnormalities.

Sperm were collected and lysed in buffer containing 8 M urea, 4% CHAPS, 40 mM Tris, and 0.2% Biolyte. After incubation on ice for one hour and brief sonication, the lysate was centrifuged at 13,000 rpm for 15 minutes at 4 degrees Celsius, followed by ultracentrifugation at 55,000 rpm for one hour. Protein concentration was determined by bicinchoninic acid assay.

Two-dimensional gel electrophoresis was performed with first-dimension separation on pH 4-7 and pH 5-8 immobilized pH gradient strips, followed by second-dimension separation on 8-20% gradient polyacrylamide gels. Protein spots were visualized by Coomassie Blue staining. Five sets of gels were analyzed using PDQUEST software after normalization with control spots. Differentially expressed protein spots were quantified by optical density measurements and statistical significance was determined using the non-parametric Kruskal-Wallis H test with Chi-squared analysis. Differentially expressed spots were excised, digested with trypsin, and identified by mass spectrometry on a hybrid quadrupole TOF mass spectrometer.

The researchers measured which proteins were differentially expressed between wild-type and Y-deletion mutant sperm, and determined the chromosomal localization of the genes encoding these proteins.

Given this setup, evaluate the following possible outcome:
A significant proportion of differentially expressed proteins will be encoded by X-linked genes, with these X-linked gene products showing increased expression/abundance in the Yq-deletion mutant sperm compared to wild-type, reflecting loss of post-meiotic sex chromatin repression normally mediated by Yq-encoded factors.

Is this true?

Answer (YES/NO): NO